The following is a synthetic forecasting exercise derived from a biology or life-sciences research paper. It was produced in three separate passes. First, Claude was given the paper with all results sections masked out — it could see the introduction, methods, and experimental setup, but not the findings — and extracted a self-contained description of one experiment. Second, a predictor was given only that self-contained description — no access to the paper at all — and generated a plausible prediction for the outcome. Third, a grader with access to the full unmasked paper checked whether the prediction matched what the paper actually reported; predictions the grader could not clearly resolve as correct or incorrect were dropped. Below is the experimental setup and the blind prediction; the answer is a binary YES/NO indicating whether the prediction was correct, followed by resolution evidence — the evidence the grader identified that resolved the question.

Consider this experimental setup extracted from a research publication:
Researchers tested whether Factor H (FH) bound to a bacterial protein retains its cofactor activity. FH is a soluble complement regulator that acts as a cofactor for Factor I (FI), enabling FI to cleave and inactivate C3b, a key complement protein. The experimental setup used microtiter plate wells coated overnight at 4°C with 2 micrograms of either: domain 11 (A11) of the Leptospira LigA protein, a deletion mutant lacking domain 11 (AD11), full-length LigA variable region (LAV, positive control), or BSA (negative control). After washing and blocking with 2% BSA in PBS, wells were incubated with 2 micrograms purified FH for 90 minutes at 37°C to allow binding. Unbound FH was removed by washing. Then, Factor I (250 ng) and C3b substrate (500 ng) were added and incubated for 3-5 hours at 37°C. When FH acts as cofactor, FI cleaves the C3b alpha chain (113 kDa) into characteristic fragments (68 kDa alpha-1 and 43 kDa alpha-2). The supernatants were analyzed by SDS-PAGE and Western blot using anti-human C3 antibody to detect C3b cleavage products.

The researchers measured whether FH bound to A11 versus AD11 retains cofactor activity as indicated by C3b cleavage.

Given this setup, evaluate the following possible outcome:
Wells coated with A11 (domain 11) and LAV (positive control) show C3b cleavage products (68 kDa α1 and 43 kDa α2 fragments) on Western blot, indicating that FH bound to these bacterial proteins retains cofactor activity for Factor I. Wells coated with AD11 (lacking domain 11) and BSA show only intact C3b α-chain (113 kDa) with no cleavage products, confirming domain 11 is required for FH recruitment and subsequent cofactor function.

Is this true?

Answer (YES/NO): YES